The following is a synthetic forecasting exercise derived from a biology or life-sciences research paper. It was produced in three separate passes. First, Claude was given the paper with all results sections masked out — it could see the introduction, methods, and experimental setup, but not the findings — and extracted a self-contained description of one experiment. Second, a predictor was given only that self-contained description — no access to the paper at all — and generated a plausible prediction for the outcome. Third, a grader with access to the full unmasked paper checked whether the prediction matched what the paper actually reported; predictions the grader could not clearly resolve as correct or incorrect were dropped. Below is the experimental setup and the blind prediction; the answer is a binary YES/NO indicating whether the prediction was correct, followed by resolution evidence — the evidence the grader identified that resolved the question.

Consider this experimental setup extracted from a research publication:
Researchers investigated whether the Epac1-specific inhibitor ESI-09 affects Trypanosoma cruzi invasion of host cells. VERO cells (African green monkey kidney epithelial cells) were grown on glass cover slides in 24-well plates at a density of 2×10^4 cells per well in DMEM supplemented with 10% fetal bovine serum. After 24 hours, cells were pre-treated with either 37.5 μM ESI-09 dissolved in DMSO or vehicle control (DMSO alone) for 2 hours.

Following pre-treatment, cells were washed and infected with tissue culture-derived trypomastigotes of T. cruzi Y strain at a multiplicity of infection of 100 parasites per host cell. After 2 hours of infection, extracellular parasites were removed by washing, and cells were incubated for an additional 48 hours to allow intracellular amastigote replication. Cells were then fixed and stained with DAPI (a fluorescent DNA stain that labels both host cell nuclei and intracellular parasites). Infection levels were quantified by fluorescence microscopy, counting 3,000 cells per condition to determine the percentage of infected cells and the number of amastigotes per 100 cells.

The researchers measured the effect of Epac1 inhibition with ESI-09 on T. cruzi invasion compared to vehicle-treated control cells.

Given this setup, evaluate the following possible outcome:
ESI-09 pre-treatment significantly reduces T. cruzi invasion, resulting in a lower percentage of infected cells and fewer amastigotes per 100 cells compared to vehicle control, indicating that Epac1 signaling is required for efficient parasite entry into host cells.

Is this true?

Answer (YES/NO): YES